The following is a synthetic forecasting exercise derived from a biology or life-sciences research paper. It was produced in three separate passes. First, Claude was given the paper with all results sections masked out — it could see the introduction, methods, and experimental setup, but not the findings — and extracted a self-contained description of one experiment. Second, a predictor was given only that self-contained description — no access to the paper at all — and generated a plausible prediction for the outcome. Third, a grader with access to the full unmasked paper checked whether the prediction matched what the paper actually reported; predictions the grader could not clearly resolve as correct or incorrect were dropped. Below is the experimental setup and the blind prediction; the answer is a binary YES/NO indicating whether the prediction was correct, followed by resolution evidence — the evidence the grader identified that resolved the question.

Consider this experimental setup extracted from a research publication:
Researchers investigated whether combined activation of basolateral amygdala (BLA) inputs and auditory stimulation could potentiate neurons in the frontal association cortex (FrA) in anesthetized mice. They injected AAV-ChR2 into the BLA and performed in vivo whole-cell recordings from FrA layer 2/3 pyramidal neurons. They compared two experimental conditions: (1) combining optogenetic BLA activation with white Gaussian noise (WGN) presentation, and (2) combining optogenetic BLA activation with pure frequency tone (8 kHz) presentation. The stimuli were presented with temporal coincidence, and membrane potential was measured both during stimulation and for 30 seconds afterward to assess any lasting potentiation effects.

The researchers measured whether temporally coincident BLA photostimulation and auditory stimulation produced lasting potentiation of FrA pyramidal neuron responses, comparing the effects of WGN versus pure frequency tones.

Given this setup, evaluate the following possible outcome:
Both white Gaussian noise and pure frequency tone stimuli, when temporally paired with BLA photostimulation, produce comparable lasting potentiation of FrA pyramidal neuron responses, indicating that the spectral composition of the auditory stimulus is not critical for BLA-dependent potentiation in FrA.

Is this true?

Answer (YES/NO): NO